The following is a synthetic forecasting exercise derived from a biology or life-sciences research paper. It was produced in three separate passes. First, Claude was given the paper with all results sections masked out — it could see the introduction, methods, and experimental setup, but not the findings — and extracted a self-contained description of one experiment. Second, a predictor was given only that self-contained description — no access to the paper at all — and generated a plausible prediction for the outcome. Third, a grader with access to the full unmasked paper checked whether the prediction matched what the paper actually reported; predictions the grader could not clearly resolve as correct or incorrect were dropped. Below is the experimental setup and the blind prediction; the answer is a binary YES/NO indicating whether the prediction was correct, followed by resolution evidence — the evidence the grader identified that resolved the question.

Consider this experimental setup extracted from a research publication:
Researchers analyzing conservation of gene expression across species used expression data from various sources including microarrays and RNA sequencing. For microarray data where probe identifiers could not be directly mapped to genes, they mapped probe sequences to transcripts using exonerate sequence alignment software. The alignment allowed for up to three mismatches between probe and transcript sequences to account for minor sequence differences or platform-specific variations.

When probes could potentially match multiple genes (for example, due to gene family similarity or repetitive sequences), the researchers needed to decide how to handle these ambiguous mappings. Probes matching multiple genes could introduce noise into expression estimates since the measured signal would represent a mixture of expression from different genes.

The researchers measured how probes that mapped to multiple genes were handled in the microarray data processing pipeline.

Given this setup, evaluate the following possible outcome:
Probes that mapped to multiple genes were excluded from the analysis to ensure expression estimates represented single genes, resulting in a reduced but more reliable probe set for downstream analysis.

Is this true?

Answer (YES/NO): YES